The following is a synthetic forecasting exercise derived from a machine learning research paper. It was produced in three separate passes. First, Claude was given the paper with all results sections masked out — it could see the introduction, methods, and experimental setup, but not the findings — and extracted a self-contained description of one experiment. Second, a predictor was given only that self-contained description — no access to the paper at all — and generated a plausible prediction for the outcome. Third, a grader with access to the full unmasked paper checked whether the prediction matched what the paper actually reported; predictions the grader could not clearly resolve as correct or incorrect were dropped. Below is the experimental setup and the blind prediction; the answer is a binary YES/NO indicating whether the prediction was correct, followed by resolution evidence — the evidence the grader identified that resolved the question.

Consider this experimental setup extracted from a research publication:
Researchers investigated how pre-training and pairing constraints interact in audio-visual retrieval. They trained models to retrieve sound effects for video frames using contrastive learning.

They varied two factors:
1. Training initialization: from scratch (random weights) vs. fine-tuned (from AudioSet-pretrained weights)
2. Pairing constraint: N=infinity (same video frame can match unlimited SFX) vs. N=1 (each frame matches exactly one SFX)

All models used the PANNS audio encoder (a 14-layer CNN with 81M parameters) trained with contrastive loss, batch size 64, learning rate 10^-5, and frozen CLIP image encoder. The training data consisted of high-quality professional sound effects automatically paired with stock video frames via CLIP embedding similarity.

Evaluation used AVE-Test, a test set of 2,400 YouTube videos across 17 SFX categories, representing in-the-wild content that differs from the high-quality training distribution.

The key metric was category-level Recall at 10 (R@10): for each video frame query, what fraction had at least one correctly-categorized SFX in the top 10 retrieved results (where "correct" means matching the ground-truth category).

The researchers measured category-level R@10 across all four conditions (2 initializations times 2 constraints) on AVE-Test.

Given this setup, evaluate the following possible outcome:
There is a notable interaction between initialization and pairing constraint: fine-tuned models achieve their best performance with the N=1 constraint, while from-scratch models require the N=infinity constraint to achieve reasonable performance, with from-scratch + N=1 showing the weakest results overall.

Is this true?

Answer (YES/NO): NO